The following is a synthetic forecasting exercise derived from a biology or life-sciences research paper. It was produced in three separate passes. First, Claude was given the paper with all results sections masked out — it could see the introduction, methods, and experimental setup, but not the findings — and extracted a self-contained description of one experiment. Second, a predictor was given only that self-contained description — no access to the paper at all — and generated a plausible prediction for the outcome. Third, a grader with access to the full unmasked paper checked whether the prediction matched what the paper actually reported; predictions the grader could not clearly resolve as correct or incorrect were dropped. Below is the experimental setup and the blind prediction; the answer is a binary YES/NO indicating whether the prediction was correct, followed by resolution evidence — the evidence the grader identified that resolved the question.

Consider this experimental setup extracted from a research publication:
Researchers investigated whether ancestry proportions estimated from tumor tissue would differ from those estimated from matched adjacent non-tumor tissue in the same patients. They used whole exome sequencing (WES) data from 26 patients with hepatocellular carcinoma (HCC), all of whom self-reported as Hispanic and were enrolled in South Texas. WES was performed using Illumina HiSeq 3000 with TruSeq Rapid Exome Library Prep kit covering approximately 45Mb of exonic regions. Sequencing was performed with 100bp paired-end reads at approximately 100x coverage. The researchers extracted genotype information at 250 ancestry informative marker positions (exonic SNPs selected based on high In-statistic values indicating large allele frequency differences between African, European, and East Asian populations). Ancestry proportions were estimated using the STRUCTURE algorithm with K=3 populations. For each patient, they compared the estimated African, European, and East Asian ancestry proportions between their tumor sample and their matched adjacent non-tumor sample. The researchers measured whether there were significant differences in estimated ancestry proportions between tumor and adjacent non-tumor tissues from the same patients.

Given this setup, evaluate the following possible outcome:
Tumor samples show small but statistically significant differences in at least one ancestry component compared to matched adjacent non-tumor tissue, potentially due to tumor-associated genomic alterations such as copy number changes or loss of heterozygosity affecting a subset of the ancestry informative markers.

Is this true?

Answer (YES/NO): NO